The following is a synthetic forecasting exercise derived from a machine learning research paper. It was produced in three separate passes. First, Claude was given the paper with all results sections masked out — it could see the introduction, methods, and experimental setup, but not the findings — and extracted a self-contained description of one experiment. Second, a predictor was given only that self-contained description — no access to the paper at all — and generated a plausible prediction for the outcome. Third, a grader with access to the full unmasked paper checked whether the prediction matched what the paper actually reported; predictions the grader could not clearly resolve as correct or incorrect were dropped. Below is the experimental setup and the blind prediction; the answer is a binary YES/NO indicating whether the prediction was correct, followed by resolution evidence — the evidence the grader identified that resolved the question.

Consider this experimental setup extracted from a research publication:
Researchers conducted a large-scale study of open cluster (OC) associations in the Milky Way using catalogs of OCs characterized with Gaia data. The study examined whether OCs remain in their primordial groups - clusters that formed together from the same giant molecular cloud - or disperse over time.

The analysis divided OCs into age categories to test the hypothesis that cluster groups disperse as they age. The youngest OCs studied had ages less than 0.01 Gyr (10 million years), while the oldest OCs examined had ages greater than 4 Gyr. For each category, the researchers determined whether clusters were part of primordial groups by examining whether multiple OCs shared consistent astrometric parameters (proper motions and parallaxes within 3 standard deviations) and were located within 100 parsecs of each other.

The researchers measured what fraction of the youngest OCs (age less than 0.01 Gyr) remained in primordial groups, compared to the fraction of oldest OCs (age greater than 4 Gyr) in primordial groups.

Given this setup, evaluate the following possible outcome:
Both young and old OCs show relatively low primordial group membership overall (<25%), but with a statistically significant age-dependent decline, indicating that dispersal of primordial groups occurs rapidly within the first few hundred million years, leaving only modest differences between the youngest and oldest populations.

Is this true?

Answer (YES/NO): NO